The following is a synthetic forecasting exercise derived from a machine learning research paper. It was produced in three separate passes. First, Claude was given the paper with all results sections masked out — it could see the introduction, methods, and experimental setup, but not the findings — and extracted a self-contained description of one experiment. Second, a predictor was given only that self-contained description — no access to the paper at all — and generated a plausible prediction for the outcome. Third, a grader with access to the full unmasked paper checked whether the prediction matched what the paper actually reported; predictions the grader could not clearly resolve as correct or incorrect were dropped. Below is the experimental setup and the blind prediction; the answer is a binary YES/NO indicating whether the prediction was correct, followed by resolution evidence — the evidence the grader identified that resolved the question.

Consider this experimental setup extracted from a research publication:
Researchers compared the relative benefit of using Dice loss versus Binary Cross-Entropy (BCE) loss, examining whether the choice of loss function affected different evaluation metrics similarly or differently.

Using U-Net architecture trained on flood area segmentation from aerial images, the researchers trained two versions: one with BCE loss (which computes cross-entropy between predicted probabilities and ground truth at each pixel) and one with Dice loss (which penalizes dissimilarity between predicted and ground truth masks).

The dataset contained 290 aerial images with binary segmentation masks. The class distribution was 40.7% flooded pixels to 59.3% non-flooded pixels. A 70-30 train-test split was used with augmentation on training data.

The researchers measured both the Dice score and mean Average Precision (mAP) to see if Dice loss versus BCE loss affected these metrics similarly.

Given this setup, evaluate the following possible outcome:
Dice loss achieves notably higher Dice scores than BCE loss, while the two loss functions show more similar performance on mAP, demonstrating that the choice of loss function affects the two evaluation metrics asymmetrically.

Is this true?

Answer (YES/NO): NO